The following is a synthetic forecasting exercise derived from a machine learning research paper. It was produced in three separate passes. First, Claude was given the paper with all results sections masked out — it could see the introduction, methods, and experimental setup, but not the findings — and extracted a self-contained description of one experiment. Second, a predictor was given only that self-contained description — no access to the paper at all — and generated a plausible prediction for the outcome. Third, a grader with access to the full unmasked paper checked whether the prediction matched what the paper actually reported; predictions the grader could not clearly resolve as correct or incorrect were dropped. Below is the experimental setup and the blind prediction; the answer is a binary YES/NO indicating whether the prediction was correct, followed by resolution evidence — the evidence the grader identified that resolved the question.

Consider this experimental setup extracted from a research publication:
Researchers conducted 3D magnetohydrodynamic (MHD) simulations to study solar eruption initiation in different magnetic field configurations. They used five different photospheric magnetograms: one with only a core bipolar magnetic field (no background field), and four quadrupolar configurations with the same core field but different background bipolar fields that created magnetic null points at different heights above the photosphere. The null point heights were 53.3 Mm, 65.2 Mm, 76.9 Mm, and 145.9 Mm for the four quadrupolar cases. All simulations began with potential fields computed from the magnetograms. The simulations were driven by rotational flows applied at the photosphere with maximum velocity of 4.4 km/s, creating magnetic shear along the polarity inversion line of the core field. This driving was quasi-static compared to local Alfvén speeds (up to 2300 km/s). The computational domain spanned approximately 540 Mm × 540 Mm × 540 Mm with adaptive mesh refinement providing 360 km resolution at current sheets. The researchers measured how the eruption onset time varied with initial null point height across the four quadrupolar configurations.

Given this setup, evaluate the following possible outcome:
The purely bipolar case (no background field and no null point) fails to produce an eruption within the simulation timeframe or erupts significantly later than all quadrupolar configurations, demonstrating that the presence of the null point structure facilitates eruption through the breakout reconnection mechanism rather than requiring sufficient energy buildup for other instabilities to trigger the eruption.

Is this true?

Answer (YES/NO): NO